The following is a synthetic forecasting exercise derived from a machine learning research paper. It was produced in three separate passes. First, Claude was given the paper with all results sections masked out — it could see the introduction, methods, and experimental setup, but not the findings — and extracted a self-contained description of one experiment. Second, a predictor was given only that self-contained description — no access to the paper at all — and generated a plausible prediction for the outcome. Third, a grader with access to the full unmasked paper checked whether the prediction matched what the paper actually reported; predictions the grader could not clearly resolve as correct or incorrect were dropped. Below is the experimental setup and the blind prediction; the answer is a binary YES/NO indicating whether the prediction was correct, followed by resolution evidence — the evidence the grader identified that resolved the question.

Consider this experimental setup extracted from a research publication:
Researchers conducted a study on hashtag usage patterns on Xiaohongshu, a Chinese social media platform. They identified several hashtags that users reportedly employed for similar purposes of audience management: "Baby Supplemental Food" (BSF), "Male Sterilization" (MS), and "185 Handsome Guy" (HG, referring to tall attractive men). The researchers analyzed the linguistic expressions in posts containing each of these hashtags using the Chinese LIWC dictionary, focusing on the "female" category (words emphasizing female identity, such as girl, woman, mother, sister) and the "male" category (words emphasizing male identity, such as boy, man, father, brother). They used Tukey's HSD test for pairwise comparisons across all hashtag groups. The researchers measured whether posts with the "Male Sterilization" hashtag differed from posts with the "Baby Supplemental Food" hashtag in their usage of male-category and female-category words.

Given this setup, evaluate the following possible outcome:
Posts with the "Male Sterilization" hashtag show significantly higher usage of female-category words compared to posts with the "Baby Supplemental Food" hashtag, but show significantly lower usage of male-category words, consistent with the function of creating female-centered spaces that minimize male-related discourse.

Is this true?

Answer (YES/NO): NO